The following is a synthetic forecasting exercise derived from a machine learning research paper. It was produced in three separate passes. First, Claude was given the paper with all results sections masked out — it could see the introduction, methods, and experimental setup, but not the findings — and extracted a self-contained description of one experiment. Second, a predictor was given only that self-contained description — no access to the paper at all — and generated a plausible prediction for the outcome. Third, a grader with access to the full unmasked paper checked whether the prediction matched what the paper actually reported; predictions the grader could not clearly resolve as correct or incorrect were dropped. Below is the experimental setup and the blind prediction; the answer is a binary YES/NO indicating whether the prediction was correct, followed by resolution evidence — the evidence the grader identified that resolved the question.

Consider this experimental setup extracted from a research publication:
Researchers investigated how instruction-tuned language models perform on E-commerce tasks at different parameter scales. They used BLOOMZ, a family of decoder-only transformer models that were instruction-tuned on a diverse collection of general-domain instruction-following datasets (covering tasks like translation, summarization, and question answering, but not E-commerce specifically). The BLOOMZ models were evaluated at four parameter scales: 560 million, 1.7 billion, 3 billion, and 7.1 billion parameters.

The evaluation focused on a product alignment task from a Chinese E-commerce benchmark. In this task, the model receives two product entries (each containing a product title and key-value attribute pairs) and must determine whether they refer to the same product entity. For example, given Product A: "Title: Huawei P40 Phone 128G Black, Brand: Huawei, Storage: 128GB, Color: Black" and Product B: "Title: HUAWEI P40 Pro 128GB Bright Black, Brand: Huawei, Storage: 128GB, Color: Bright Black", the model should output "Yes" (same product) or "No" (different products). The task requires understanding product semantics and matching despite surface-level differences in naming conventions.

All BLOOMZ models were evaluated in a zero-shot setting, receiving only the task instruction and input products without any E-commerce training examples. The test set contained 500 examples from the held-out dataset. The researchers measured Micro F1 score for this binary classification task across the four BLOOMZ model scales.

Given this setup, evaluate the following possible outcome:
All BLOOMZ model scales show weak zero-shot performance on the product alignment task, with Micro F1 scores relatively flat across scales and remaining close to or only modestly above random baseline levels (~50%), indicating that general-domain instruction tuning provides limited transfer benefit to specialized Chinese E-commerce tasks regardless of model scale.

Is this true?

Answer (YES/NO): NO